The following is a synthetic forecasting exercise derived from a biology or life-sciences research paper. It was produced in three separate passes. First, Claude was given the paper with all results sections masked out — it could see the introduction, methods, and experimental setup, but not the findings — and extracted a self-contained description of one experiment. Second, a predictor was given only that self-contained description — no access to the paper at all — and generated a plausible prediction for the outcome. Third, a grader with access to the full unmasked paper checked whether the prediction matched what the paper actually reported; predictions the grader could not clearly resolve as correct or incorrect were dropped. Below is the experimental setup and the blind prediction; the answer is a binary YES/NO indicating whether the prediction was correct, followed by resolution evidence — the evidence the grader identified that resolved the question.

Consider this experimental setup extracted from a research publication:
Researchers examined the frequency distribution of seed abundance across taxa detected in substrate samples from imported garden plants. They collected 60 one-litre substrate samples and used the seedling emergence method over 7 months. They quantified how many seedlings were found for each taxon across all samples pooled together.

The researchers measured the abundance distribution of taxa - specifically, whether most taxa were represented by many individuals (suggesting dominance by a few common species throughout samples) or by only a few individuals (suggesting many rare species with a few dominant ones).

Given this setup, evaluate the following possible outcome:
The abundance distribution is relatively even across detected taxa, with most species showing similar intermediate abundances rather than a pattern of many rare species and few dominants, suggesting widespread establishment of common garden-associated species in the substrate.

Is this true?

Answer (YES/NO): NO